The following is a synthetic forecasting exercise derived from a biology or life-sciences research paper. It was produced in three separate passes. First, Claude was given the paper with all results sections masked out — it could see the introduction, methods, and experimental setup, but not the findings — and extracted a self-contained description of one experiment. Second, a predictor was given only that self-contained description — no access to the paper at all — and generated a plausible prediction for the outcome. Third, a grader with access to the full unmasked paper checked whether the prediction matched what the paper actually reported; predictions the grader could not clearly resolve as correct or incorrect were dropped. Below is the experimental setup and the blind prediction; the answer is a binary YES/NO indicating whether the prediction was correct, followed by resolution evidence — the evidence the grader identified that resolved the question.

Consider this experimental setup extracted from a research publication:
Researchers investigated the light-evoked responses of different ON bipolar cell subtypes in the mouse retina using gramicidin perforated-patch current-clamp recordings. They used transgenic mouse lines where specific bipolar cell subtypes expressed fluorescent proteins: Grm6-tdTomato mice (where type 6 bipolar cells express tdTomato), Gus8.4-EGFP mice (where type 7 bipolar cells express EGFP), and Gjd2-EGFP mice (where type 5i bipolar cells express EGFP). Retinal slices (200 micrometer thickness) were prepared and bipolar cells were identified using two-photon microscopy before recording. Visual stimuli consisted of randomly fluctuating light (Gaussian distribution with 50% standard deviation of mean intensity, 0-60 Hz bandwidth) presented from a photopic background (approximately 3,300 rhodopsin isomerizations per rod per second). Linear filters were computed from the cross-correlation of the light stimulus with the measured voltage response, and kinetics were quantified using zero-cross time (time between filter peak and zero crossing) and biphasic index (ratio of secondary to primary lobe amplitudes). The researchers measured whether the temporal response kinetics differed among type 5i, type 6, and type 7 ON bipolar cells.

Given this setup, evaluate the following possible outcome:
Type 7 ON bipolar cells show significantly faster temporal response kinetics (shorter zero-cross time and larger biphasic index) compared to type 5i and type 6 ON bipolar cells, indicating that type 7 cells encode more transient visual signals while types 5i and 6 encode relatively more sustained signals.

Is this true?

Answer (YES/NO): NO